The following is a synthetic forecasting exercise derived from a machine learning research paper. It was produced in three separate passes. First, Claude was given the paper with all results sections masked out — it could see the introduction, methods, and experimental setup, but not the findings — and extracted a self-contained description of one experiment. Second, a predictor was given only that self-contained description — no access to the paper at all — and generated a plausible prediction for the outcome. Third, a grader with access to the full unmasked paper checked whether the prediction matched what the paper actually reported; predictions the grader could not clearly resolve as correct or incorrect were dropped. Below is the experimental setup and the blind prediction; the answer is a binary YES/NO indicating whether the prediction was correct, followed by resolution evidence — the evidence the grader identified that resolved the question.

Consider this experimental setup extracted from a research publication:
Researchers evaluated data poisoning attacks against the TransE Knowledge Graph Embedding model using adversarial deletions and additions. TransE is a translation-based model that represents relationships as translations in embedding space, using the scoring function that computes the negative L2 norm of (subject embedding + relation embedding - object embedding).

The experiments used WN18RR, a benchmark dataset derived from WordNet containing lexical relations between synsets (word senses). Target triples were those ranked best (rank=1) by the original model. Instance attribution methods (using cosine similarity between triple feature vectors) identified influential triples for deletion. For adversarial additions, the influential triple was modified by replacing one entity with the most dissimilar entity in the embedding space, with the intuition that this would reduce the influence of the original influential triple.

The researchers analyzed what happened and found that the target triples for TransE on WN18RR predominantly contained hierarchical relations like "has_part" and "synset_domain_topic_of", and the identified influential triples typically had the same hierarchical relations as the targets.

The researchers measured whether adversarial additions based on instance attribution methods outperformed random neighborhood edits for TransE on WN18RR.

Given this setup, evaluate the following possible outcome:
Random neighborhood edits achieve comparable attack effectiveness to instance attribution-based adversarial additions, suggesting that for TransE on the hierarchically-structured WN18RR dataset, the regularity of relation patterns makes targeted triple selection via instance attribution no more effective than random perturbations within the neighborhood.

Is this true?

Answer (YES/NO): YES